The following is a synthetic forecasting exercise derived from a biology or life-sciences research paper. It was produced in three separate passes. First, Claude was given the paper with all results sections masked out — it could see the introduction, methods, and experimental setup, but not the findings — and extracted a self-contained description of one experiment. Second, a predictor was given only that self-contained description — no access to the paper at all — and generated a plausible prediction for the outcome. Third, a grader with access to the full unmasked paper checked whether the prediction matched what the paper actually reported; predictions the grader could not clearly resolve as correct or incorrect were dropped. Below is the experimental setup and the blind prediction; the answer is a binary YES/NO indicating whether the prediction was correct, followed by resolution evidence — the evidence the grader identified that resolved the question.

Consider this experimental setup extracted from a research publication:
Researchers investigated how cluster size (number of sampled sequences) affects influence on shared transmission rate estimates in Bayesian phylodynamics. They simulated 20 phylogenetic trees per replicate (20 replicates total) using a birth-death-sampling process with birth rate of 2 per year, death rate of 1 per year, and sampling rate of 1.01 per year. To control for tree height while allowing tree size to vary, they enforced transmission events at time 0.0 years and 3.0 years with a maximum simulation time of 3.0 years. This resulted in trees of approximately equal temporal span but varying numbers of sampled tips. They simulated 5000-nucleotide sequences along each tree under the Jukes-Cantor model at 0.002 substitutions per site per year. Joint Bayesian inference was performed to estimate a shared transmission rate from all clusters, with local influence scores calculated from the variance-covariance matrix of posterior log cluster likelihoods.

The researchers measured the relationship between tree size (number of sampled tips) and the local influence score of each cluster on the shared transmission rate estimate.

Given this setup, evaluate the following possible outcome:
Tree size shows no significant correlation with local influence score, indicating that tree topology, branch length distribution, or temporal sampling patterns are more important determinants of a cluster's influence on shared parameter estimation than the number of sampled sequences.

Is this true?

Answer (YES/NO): NO